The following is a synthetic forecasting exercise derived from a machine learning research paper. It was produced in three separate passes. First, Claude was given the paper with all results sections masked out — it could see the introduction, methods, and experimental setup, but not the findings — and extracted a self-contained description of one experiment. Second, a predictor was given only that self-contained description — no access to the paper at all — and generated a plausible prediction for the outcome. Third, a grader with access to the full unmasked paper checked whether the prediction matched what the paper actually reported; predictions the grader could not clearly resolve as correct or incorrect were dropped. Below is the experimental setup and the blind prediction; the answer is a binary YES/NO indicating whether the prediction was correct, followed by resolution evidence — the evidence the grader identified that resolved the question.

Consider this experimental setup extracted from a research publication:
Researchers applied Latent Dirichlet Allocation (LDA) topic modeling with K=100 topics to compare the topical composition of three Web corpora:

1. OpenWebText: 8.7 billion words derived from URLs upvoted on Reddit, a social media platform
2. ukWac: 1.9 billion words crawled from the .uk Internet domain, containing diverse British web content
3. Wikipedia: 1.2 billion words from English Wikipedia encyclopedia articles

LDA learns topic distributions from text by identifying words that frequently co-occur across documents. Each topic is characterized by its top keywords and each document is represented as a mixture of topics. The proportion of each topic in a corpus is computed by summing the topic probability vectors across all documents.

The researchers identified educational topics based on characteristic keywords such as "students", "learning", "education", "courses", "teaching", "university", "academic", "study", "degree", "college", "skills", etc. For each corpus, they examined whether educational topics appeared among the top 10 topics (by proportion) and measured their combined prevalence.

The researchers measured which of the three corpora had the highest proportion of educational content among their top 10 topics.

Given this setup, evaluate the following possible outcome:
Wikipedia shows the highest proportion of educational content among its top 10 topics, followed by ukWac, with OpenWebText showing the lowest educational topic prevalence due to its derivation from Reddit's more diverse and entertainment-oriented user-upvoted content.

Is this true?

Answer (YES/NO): NO